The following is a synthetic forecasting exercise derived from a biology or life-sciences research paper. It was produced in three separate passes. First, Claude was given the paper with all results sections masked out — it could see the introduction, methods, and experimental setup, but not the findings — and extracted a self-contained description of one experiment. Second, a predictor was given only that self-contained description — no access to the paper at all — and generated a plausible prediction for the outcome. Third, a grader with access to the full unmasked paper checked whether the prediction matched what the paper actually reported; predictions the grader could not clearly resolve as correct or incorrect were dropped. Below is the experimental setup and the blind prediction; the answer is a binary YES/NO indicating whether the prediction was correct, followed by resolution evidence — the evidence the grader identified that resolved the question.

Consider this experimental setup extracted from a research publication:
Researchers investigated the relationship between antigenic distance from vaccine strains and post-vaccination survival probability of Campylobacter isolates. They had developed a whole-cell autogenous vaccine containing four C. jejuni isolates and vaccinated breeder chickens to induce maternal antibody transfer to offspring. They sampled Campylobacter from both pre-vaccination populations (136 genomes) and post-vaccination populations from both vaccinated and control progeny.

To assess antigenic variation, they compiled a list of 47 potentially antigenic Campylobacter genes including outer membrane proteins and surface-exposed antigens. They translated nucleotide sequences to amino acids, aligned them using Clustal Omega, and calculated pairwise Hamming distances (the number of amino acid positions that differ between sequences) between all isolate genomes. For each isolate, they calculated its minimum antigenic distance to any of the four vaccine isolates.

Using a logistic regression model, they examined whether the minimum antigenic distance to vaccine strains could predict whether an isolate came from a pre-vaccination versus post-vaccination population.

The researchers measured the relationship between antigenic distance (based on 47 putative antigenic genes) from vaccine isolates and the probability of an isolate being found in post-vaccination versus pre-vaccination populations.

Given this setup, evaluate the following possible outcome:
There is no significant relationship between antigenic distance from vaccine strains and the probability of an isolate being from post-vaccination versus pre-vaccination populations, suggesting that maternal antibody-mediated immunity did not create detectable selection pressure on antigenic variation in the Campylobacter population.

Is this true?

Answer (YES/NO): NO